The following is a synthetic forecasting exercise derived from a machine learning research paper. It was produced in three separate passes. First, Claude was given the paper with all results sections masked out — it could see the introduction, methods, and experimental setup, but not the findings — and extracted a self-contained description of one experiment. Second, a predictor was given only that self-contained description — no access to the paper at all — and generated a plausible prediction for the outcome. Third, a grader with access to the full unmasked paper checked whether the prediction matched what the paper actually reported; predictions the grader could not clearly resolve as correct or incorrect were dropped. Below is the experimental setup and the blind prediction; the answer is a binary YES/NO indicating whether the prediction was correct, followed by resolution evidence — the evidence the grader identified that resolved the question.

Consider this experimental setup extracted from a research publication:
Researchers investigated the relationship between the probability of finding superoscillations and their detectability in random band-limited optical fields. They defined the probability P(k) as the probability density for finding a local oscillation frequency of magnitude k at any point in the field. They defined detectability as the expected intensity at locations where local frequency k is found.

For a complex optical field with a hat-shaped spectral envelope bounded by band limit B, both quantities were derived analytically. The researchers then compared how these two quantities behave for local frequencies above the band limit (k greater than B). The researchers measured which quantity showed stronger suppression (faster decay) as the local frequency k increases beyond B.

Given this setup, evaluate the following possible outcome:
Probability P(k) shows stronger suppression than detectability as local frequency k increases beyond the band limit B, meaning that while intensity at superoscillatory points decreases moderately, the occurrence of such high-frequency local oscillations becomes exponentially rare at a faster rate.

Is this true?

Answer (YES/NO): NO